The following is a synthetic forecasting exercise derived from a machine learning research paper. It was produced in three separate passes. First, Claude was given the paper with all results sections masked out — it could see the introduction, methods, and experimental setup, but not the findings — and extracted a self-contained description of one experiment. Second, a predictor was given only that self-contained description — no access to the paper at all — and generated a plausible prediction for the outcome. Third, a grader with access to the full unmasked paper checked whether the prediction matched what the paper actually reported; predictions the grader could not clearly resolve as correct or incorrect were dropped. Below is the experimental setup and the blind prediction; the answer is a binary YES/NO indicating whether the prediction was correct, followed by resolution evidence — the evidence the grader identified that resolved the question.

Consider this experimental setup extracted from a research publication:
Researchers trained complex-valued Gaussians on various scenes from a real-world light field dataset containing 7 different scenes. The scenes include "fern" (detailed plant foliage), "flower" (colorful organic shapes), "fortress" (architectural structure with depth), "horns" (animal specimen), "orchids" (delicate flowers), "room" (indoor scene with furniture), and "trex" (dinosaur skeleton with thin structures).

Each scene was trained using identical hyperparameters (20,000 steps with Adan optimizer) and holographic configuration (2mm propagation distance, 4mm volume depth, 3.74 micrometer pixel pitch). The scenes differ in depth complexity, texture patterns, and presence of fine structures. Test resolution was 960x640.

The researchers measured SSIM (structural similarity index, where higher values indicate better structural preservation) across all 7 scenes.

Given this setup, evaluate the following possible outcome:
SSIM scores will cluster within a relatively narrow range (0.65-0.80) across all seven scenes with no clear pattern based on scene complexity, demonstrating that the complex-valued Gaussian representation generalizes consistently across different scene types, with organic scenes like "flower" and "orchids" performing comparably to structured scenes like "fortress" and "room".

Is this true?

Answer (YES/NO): NO